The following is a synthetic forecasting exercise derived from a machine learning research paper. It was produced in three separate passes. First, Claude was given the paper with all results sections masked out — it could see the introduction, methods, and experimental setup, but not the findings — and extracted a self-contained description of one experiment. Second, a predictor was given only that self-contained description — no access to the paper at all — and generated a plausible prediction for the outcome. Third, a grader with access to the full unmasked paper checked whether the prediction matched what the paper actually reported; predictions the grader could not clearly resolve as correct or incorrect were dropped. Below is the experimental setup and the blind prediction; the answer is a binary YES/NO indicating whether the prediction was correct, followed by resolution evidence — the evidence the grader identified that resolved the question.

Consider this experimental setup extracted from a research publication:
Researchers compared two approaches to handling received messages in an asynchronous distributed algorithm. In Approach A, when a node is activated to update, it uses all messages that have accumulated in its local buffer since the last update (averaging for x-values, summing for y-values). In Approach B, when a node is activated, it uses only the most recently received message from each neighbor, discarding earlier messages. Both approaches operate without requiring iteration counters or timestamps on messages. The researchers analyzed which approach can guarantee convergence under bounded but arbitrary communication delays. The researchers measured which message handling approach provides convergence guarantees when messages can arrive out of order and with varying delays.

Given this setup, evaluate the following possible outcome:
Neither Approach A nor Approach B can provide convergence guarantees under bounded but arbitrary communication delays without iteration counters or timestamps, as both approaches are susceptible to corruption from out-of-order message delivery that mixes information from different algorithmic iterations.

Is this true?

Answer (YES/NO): NO